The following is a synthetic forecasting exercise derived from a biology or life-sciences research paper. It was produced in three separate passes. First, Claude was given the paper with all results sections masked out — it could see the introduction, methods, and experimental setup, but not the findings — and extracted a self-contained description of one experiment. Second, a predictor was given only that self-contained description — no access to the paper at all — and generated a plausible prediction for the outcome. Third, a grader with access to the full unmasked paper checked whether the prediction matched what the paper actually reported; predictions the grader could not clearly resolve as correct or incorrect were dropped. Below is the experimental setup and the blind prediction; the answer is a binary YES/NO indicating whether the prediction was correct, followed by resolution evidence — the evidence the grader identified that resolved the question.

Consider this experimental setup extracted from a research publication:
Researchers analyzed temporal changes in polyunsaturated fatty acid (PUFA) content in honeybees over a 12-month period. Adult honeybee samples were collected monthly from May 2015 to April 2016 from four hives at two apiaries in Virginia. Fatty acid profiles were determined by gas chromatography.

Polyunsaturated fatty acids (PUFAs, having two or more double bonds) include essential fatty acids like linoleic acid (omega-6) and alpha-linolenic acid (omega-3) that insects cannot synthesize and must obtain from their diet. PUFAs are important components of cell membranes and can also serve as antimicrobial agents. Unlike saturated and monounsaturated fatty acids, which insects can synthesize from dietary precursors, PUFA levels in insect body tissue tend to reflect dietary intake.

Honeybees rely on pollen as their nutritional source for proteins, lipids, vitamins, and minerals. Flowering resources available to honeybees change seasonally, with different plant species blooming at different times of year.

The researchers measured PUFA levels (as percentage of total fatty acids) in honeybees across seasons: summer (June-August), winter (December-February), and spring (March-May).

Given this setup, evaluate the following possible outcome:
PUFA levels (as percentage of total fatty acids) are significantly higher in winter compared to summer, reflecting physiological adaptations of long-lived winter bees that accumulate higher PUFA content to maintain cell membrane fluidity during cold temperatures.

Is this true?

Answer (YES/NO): NO